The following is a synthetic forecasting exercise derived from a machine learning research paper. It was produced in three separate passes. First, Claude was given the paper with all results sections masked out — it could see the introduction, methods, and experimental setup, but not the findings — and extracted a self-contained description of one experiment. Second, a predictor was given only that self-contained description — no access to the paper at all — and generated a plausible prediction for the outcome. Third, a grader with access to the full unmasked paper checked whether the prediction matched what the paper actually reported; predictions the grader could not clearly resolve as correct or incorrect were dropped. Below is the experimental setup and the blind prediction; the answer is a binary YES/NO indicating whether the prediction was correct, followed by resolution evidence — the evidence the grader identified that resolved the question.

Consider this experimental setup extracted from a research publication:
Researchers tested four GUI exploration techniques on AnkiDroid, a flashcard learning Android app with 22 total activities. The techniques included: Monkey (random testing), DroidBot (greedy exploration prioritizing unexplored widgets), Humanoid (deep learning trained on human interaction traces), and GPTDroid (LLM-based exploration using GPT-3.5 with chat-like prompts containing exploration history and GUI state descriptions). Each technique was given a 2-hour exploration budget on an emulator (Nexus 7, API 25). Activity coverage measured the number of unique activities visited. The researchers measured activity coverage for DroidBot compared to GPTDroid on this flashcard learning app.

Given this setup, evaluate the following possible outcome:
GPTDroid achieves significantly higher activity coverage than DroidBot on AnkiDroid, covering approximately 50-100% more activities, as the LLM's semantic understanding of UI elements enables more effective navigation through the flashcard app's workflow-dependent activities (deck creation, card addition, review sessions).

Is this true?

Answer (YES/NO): NO